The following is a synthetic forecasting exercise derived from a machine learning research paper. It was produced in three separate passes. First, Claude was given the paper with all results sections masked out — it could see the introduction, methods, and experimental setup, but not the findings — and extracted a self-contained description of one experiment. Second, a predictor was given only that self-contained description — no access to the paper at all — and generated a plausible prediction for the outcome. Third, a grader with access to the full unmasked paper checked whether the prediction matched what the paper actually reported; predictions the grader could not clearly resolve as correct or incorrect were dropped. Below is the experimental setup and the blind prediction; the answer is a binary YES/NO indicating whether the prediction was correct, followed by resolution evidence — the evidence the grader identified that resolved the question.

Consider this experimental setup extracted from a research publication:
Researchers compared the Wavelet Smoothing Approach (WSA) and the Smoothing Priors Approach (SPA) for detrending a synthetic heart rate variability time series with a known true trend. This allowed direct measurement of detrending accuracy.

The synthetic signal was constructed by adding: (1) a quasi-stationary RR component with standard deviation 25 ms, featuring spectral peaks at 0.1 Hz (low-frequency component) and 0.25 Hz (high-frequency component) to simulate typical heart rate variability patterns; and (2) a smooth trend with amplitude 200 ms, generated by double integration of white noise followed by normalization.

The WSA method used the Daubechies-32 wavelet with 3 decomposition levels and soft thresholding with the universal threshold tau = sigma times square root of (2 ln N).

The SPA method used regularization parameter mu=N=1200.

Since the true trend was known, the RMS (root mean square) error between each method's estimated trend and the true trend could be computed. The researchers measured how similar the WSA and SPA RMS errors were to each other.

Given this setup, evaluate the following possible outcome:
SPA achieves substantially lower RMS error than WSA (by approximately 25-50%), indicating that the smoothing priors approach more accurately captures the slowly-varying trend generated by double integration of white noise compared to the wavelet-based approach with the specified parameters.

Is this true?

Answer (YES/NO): NO